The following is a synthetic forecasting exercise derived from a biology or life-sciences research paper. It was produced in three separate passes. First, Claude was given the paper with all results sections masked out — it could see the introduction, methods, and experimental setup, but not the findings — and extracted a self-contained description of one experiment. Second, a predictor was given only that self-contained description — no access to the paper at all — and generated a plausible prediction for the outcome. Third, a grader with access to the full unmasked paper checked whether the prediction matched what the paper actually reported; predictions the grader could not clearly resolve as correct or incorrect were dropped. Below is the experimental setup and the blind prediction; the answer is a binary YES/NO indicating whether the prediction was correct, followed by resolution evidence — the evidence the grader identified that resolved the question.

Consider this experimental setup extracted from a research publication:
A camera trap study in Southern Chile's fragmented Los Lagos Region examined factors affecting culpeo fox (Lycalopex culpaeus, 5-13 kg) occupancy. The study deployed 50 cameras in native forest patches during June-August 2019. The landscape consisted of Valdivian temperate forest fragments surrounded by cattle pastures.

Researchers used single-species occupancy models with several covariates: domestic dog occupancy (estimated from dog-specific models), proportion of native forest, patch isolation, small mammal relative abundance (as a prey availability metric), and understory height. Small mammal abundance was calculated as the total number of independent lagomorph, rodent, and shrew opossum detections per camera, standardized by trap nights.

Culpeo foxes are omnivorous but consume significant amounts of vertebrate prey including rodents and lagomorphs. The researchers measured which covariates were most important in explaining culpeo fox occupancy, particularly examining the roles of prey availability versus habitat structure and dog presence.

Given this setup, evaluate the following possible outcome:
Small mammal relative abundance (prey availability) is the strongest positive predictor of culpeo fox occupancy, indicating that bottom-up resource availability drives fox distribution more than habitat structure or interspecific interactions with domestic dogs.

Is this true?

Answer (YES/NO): NO